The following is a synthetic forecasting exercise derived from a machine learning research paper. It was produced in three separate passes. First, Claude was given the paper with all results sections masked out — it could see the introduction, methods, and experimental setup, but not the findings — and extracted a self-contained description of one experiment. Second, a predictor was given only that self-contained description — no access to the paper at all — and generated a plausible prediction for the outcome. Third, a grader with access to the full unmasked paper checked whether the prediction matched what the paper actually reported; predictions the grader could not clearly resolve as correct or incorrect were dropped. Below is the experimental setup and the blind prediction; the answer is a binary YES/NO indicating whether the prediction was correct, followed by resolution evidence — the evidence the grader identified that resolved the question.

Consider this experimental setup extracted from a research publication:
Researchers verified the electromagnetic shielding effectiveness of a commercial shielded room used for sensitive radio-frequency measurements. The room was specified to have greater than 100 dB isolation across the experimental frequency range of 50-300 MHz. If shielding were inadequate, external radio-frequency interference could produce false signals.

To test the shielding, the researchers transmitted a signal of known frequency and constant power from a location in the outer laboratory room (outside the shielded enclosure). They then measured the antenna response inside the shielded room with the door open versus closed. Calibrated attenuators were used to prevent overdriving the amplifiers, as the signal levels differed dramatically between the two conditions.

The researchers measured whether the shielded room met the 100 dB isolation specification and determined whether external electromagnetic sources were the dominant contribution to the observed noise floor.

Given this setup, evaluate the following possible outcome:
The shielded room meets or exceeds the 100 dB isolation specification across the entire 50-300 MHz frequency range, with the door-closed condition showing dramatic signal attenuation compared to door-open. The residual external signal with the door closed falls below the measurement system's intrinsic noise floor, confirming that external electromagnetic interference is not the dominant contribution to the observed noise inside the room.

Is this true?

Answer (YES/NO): NO